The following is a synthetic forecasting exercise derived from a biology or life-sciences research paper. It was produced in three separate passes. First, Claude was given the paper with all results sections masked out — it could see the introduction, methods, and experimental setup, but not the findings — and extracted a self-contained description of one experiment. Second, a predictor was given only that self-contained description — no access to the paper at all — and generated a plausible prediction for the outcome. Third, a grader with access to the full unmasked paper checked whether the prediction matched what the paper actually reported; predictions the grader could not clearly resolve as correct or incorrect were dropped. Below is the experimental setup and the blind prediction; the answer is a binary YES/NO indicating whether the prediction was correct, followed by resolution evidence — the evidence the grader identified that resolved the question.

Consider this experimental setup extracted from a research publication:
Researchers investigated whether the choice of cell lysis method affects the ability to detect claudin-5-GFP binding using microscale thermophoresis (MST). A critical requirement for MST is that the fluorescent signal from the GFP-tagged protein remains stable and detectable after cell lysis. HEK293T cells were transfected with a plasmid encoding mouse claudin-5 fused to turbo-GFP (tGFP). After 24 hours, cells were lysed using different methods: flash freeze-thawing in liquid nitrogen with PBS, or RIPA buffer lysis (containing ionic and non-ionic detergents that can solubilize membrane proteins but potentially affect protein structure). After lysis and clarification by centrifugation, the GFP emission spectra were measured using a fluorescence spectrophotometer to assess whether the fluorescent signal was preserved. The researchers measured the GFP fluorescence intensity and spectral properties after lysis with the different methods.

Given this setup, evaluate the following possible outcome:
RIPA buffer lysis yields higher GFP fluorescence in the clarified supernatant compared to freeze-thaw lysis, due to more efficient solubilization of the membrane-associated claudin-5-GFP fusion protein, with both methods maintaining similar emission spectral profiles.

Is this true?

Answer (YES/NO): NO